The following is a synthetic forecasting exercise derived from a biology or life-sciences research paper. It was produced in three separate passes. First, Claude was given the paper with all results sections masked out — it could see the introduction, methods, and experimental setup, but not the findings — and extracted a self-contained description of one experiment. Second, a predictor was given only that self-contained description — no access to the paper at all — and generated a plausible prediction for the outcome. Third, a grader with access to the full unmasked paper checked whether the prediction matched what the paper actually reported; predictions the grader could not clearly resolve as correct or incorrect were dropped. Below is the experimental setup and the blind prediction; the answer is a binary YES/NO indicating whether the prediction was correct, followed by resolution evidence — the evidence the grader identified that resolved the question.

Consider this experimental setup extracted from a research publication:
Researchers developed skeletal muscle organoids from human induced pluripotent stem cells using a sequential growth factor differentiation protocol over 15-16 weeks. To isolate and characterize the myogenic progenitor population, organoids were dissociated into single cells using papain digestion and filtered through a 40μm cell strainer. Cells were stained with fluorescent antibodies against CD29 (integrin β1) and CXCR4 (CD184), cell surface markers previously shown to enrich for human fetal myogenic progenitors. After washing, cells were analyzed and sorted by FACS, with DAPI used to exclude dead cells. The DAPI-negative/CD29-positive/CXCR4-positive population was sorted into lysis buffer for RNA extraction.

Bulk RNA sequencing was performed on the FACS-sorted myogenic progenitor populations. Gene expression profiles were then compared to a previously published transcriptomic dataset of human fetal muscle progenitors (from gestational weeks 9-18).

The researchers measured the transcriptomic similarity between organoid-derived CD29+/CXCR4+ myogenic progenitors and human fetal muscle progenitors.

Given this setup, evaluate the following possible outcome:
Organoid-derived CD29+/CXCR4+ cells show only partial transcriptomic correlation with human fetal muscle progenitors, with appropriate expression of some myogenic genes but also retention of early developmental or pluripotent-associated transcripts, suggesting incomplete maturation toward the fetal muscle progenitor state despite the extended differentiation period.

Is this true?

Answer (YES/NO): NO